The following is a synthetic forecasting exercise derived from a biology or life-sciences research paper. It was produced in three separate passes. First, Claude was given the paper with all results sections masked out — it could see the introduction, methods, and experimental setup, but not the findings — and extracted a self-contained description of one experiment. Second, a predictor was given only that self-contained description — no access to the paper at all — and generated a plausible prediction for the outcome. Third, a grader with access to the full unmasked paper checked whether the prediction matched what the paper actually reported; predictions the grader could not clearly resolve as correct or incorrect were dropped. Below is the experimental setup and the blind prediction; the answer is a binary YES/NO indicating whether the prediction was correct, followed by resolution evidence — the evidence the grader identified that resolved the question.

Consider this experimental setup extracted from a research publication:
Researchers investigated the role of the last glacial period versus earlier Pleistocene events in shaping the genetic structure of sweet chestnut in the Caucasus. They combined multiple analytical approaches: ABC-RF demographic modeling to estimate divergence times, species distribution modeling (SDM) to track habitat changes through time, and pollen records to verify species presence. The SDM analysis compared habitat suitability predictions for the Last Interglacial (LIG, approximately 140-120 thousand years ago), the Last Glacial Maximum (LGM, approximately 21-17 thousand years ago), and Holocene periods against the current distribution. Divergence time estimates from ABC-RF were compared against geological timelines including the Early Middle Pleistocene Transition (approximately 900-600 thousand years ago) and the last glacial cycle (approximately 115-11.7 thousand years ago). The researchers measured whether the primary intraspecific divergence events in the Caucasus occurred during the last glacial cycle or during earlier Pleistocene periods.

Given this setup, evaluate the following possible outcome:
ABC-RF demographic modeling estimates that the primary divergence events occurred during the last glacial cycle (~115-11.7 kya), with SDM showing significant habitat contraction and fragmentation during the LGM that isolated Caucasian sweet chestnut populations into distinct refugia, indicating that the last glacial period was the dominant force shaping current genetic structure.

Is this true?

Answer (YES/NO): NO